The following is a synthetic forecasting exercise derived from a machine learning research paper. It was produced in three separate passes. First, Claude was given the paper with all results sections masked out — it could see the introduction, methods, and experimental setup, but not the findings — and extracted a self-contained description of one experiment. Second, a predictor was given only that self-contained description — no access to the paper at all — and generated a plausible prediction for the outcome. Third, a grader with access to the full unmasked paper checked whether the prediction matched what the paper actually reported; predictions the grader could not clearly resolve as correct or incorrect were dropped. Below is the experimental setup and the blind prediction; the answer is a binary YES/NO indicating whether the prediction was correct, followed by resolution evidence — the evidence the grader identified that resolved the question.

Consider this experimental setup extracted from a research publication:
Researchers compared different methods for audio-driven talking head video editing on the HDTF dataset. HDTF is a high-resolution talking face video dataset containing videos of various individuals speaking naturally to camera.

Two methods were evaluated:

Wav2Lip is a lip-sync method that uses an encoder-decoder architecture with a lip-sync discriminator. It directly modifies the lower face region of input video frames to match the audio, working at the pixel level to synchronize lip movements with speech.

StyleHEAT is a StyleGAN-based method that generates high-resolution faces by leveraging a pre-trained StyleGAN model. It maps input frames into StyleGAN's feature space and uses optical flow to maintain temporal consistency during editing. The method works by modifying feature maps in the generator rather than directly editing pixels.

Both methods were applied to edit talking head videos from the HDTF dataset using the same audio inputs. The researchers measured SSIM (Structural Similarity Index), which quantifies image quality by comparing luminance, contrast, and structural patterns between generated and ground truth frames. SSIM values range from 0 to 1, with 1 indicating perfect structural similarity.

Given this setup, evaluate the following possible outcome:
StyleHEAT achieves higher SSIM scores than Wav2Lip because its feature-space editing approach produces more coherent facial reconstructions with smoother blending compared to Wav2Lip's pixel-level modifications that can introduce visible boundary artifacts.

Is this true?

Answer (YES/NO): NO